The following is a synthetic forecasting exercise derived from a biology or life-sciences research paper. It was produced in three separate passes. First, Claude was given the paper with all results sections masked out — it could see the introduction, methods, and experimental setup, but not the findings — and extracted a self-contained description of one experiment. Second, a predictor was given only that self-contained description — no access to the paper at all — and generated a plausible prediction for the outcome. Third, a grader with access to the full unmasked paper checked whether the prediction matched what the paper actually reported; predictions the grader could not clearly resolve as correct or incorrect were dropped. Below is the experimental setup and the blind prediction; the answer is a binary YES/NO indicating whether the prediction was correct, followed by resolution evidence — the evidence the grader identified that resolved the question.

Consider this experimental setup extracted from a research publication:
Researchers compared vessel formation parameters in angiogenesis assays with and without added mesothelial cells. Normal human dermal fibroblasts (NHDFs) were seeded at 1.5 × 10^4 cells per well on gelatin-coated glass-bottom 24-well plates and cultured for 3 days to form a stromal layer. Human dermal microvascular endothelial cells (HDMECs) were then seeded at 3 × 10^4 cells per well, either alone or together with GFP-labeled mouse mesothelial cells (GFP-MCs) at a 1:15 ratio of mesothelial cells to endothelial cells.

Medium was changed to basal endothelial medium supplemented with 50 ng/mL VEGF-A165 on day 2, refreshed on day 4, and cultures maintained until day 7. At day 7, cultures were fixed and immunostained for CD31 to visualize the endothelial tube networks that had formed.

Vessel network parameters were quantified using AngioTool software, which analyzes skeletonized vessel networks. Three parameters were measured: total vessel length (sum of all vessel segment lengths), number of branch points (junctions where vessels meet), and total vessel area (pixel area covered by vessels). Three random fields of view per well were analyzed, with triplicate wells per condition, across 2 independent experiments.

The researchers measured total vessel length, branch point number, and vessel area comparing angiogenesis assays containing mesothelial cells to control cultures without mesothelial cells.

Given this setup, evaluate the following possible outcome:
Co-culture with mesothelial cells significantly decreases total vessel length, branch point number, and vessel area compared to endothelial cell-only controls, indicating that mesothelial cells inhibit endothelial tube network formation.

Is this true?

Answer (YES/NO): NO